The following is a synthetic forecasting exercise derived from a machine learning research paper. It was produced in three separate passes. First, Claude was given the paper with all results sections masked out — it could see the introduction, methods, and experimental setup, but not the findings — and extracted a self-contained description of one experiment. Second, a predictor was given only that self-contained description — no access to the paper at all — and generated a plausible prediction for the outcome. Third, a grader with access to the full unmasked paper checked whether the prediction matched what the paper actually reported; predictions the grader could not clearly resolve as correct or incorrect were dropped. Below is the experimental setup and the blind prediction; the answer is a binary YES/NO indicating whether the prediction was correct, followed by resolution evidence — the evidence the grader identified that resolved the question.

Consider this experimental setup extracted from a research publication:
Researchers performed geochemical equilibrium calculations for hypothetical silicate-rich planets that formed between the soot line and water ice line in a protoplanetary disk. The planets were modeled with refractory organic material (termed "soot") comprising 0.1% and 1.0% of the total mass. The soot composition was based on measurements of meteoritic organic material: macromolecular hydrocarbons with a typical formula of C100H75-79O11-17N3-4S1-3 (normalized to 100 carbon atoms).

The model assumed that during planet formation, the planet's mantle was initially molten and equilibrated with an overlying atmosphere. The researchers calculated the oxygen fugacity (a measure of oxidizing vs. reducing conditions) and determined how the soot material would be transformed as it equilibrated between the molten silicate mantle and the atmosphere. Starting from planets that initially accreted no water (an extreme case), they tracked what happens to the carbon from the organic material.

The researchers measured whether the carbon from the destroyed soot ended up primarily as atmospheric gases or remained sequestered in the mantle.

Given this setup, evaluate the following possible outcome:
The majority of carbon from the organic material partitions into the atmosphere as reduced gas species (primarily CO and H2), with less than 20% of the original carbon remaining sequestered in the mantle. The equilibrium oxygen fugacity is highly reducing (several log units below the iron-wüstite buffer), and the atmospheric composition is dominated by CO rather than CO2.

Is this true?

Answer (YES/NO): NO